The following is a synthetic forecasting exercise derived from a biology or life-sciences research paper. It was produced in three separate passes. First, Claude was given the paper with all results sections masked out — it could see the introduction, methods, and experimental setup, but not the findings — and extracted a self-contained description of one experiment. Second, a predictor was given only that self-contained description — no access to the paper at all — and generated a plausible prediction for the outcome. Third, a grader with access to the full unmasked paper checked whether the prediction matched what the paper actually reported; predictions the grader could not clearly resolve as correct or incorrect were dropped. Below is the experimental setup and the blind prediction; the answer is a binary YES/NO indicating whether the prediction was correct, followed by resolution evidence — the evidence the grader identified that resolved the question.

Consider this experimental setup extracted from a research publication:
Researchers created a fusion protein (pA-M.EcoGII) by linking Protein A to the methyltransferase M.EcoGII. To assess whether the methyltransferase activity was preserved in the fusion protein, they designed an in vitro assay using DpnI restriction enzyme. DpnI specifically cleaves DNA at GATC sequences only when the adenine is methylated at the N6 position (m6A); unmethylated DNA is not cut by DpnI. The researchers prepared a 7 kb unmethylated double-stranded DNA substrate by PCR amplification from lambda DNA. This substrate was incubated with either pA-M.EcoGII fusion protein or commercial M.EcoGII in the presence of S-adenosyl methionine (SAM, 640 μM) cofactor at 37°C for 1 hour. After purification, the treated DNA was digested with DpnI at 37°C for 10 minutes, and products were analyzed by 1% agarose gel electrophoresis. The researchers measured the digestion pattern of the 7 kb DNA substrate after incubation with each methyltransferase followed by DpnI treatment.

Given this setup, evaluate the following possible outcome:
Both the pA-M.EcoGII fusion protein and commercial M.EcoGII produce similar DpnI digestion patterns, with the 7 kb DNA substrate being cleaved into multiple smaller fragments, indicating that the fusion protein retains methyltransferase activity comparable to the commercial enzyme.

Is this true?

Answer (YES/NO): YES